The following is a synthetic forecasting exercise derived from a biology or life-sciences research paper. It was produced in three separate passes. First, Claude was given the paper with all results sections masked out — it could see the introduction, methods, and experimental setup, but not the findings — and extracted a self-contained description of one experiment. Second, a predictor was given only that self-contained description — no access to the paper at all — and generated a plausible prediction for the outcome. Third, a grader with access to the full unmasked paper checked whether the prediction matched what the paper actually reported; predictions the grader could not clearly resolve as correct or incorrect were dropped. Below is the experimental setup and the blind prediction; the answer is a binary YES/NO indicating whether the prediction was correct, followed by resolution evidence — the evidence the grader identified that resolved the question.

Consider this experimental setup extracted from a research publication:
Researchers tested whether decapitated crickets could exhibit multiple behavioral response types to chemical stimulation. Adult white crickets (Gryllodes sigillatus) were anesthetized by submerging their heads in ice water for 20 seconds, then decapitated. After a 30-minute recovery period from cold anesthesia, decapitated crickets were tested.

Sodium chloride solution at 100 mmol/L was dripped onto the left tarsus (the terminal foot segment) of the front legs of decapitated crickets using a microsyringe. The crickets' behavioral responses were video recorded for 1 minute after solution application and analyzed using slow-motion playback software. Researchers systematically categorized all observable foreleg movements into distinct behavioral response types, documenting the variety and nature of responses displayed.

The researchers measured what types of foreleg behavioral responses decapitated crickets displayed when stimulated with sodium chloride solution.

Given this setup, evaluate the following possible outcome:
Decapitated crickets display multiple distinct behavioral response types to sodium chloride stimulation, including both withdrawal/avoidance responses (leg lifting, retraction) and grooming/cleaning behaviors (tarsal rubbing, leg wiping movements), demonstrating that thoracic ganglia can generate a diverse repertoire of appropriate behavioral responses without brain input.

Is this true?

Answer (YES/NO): NO